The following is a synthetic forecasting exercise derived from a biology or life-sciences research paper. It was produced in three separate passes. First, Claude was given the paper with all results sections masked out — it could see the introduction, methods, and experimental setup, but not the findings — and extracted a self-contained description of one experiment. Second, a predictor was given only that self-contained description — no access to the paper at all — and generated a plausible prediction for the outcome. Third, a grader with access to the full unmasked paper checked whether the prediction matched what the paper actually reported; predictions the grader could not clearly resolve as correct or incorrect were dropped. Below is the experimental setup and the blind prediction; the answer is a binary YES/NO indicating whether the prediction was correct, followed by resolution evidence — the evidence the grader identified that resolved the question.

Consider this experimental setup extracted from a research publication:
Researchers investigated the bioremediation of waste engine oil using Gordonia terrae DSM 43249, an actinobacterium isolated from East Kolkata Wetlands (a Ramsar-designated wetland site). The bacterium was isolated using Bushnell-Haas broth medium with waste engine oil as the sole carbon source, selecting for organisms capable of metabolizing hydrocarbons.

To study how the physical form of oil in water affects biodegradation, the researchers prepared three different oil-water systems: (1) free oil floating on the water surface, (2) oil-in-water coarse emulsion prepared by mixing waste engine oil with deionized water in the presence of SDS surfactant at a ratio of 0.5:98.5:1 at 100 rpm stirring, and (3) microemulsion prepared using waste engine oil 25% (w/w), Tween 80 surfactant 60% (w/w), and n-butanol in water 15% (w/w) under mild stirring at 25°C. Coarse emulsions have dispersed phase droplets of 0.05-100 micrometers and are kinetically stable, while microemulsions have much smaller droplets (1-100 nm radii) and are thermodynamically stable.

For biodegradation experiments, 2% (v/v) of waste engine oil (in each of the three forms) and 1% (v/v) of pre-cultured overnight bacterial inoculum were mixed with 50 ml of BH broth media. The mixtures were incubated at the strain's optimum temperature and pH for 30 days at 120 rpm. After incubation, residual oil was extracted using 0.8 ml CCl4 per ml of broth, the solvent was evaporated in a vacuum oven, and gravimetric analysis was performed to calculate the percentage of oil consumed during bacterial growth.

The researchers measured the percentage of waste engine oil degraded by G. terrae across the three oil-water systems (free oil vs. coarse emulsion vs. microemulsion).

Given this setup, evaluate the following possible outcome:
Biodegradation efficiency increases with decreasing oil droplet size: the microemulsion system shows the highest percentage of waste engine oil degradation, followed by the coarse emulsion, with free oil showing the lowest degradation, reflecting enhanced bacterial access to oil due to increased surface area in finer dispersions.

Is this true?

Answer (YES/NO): YES